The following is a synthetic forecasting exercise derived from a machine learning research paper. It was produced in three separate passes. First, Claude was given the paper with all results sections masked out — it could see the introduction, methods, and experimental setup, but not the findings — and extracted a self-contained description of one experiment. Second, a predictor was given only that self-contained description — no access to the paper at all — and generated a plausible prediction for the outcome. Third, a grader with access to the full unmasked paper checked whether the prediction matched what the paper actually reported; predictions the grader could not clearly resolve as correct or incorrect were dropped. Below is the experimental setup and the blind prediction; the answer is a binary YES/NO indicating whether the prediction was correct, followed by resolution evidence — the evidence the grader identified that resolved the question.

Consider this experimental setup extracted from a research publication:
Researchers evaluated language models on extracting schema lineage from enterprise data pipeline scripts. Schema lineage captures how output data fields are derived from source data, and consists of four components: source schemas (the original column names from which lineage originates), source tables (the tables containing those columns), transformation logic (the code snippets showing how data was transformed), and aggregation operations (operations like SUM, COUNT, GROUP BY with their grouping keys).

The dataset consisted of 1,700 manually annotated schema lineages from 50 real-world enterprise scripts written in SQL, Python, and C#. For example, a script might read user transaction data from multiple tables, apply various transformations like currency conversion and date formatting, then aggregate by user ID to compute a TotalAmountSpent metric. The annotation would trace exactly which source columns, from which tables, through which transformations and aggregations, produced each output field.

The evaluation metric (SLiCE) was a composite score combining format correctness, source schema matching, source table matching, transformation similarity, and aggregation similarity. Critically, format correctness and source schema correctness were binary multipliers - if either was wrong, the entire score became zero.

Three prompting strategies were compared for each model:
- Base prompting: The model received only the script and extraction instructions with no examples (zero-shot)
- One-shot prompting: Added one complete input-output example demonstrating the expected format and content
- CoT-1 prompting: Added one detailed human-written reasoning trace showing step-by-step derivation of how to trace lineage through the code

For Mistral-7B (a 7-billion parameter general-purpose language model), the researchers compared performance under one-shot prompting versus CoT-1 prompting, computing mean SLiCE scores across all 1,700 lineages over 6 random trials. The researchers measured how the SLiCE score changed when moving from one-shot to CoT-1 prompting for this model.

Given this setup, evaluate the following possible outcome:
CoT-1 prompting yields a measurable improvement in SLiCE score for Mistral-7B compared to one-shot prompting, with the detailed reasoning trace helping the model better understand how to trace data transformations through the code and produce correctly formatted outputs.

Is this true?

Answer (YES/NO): NO